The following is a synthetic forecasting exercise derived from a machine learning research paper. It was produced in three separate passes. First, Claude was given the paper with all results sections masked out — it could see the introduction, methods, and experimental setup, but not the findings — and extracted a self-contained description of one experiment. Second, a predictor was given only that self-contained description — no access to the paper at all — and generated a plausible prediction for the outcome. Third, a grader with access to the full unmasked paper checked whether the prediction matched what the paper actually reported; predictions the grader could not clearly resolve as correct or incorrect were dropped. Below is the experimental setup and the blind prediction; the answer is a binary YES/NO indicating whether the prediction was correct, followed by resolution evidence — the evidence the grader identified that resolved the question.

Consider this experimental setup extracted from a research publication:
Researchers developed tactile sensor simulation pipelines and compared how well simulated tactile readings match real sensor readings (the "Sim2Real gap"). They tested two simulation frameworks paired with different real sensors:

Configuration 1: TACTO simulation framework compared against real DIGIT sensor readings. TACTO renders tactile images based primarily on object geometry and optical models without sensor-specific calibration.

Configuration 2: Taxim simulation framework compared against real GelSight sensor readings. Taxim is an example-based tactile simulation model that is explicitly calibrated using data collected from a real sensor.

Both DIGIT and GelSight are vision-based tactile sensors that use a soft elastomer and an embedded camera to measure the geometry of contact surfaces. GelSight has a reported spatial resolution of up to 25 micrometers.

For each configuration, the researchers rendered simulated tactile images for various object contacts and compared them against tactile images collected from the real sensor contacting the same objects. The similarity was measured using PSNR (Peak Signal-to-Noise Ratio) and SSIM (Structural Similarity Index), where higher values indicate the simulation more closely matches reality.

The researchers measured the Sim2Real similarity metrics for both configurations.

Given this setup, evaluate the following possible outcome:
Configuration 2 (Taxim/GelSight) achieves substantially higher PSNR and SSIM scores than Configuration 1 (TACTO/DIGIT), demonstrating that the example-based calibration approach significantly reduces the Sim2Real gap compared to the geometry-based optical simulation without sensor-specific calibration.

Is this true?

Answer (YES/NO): YES